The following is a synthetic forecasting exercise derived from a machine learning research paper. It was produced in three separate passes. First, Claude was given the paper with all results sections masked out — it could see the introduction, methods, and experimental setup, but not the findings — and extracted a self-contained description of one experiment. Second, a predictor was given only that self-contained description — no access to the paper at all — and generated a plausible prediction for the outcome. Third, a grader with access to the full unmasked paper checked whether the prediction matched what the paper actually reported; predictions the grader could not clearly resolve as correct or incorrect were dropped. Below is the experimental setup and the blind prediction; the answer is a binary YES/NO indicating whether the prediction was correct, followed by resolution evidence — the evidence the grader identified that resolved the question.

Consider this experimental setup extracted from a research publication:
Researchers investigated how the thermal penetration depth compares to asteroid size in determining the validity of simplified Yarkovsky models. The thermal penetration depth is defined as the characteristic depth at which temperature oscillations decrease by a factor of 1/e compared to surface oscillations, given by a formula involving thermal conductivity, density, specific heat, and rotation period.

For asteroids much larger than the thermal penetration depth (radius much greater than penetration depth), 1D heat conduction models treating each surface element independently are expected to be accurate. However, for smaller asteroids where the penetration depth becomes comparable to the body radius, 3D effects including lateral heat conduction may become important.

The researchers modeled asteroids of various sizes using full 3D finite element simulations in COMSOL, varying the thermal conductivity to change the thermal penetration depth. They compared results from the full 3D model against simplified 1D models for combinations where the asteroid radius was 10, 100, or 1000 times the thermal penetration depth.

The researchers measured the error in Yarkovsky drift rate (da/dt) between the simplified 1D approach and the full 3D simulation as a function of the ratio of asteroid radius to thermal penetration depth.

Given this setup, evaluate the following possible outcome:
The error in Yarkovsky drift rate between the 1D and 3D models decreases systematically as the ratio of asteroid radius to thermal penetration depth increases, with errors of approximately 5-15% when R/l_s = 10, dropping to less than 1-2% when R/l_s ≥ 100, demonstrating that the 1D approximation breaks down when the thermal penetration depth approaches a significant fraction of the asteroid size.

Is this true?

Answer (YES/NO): NO